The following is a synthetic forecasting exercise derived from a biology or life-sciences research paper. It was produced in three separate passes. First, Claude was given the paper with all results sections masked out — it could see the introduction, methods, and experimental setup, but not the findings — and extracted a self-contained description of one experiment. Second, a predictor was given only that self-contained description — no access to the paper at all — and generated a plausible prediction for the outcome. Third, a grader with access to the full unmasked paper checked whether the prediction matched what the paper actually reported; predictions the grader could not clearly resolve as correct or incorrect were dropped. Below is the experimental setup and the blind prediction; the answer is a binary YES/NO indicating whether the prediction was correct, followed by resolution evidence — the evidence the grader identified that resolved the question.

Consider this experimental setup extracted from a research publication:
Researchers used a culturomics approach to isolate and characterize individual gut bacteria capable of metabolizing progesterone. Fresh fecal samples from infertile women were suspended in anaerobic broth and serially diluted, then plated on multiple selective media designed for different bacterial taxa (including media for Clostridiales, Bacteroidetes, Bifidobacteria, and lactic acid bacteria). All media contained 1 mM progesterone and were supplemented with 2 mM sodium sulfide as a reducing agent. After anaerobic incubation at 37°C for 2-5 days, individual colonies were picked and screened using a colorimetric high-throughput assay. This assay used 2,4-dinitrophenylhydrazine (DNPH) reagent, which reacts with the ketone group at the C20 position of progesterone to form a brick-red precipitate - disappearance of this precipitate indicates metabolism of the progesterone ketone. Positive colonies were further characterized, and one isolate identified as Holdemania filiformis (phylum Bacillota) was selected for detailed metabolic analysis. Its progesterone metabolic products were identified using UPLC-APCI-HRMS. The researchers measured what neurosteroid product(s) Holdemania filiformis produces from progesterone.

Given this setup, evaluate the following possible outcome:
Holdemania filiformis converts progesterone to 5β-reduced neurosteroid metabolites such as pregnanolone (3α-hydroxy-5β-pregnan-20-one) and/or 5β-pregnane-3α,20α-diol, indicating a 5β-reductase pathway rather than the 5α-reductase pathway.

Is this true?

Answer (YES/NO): NO